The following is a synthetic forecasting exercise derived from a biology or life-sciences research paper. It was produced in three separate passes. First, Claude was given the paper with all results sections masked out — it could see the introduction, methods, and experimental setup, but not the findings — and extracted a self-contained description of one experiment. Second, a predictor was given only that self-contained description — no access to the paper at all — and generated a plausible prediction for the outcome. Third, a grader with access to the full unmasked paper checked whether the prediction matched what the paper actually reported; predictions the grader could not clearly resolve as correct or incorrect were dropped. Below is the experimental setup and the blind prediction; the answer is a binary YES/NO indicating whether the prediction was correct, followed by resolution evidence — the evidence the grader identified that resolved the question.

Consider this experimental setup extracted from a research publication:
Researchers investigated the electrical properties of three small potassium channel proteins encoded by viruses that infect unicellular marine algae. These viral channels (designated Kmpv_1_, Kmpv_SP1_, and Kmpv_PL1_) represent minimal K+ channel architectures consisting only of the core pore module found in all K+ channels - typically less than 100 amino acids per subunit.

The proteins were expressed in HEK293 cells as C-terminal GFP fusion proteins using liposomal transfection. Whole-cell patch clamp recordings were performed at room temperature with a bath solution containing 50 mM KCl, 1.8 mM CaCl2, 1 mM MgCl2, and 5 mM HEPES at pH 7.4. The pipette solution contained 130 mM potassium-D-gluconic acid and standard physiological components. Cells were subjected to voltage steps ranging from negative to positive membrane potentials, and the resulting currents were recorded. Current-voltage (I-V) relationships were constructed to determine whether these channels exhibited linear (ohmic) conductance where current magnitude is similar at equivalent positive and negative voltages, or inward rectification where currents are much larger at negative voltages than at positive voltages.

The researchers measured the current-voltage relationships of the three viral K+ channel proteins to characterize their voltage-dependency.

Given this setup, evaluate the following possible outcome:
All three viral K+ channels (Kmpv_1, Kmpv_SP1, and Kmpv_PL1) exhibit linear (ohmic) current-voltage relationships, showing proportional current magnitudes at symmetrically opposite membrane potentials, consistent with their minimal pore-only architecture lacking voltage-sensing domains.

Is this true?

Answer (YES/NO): NO